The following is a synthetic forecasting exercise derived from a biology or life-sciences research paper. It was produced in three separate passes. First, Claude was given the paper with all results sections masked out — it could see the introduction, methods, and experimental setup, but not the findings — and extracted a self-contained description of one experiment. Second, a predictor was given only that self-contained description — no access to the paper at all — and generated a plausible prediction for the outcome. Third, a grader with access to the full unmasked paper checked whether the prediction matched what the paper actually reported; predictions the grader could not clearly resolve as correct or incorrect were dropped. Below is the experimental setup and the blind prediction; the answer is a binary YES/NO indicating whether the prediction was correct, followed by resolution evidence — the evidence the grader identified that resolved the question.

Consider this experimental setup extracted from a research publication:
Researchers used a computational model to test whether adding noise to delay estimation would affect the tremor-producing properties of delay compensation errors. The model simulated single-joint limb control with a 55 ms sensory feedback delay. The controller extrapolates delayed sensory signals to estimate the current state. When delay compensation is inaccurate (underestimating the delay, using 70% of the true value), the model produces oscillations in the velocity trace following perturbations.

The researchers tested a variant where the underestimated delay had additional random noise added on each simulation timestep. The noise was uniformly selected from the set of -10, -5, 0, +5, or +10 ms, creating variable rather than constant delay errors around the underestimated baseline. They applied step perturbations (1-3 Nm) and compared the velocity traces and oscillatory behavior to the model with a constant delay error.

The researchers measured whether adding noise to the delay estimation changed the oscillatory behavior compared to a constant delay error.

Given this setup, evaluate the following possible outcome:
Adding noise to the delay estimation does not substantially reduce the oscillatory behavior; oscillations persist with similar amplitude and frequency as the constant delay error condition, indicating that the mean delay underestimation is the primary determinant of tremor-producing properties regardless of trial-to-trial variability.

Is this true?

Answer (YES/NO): YES